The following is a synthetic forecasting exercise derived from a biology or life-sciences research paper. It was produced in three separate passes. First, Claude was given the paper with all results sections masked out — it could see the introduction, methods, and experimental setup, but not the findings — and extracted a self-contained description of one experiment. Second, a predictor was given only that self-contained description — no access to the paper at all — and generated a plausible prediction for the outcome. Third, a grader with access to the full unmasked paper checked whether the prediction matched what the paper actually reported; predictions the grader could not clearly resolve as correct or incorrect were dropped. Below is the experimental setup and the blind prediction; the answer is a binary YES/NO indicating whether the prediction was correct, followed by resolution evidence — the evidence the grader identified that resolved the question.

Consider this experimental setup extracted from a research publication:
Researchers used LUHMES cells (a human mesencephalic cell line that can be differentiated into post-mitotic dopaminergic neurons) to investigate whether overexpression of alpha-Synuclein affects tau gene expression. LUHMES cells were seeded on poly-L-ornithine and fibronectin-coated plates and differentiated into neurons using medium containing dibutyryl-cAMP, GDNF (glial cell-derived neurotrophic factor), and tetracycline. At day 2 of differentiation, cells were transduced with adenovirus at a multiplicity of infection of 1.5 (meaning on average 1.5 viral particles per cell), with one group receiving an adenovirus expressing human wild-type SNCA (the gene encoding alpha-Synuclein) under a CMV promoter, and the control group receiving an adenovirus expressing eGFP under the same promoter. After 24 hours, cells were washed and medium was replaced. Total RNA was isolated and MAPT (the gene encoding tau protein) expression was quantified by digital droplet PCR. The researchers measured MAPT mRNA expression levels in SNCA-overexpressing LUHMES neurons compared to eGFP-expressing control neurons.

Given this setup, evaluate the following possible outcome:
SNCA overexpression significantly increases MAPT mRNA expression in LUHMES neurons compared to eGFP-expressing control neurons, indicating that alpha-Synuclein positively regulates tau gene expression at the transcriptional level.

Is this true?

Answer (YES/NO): YES